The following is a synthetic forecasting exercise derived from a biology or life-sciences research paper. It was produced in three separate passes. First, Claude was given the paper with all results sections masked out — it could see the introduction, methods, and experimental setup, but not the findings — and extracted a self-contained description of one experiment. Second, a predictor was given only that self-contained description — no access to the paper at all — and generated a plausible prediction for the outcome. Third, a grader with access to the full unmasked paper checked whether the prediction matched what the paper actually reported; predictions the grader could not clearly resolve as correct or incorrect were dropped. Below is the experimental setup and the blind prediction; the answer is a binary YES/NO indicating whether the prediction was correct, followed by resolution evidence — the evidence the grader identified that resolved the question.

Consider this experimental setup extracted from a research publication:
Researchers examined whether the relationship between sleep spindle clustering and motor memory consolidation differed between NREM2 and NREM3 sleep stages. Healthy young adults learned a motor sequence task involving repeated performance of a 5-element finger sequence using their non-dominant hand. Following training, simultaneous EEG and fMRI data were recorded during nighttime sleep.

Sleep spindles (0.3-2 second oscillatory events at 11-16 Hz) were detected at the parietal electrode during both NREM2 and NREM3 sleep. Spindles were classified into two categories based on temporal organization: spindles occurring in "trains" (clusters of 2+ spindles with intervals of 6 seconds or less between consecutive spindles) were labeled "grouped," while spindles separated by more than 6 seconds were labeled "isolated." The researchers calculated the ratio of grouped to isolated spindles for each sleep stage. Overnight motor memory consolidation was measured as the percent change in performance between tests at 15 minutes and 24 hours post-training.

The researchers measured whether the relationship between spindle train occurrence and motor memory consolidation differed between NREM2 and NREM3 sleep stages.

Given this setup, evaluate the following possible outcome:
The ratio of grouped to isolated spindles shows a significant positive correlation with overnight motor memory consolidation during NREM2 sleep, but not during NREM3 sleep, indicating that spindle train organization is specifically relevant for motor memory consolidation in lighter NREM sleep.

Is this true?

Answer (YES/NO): YES